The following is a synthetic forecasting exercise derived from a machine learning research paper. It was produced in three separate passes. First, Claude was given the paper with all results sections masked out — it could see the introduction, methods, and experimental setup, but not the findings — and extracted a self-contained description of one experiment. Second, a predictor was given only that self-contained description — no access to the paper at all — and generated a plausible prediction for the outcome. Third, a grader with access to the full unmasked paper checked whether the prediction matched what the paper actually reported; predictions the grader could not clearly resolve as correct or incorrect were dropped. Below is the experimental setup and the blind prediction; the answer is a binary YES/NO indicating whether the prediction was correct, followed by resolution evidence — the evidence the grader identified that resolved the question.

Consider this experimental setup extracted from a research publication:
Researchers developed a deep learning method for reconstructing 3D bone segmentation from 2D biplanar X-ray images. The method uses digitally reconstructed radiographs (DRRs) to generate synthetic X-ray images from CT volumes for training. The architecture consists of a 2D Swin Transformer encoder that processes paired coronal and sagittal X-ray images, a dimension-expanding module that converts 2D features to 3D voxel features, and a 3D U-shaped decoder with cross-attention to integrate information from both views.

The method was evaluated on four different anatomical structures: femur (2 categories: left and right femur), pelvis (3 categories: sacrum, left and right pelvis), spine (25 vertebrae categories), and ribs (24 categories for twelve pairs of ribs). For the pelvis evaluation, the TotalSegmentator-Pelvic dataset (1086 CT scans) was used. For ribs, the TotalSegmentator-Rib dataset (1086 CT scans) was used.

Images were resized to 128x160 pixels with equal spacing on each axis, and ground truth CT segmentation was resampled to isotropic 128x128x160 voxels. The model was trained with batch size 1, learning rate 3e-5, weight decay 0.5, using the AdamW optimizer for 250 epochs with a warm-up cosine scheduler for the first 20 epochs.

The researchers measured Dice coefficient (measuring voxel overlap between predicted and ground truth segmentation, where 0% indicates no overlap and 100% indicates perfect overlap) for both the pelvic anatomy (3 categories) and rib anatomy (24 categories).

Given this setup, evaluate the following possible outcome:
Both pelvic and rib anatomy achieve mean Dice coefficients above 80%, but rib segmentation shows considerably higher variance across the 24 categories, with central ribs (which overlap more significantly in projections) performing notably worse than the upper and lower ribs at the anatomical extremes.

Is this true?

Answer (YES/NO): NO